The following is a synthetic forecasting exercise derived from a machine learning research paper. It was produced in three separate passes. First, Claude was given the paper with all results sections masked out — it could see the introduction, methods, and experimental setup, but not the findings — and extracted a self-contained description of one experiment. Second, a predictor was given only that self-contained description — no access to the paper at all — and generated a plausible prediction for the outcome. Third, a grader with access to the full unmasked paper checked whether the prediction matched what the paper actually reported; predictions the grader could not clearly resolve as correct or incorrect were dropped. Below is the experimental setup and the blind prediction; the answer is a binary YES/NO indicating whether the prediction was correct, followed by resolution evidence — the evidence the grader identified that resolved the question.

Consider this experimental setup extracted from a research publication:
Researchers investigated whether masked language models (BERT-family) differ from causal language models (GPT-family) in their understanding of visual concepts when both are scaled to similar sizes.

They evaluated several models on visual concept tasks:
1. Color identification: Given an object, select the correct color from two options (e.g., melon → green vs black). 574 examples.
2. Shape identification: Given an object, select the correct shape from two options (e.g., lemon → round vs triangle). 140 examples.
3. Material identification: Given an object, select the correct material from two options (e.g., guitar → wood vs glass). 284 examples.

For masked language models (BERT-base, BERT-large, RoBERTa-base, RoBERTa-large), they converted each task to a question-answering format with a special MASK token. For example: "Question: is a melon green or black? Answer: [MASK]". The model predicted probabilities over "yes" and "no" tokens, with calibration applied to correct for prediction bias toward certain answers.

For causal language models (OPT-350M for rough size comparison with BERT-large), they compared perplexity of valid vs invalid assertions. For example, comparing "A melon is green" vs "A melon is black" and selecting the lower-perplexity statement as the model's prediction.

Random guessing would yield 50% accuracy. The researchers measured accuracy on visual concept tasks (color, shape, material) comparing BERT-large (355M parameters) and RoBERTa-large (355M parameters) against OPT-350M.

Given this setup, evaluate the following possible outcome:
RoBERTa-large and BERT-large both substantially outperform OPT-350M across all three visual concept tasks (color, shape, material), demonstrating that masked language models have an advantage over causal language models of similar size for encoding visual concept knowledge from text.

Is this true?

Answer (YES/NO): NO